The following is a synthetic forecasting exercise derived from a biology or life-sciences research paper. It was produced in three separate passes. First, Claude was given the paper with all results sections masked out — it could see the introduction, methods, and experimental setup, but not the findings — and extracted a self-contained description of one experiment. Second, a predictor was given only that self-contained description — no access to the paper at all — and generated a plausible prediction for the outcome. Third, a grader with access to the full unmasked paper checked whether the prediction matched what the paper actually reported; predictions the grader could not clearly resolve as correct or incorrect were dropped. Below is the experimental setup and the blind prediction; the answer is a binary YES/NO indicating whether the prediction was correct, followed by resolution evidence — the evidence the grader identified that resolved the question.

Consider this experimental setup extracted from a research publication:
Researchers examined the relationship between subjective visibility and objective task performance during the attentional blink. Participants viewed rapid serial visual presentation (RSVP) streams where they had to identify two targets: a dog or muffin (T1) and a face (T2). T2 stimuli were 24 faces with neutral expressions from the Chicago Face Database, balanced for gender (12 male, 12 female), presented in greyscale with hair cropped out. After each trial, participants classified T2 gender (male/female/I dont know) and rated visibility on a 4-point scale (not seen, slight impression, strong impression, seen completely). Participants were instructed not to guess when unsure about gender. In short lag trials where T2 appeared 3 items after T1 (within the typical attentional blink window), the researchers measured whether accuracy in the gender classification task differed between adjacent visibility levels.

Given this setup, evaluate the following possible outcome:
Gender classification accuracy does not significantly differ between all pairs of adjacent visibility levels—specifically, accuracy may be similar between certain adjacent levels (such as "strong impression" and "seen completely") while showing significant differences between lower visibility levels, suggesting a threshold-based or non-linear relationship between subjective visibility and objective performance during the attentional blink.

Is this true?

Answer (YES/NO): NO